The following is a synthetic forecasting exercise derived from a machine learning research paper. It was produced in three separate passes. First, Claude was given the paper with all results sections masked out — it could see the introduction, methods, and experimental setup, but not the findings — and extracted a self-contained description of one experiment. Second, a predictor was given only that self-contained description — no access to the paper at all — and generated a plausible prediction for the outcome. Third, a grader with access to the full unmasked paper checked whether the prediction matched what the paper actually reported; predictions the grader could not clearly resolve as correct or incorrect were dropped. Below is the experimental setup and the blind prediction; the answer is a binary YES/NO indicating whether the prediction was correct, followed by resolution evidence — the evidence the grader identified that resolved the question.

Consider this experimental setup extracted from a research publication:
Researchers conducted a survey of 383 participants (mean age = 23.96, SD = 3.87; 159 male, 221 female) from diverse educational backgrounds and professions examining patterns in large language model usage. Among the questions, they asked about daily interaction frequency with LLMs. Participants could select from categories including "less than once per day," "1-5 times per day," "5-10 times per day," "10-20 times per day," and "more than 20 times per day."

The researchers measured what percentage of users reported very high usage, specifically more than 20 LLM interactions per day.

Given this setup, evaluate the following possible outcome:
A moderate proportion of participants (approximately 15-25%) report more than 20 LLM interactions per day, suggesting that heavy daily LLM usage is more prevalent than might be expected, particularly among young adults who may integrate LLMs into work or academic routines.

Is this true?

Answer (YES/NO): YES